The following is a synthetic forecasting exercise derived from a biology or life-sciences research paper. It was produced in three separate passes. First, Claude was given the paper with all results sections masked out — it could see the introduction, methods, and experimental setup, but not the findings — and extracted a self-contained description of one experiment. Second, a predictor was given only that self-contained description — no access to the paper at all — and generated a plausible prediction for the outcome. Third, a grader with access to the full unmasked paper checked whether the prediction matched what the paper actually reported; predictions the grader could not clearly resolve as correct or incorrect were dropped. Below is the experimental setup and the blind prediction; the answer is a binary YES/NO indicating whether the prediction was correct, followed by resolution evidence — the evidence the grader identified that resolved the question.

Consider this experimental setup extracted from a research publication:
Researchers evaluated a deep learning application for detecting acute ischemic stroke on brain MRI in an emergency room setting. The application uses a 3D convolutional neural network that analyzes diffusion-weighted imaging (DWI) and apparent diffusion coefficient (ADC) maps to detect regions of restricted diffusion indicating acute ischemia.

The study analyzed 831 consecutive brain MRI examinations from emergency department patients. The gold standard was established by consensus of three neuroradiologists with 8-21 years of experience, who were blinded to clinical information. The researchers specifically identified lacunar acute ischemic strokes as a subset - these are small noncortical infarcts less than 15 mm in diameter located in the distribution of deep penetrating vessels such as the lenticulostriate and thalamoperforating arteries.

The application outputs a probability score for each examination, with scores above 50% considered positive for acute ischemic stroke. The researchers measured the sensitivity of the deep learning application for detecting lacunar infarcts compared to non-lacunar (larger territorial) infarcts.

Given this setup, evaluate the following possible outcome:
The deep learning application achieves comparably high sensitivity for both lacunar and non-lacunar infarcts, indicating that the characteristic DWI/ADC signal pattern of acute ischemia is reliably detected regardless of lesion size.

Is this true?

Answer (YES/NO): NO